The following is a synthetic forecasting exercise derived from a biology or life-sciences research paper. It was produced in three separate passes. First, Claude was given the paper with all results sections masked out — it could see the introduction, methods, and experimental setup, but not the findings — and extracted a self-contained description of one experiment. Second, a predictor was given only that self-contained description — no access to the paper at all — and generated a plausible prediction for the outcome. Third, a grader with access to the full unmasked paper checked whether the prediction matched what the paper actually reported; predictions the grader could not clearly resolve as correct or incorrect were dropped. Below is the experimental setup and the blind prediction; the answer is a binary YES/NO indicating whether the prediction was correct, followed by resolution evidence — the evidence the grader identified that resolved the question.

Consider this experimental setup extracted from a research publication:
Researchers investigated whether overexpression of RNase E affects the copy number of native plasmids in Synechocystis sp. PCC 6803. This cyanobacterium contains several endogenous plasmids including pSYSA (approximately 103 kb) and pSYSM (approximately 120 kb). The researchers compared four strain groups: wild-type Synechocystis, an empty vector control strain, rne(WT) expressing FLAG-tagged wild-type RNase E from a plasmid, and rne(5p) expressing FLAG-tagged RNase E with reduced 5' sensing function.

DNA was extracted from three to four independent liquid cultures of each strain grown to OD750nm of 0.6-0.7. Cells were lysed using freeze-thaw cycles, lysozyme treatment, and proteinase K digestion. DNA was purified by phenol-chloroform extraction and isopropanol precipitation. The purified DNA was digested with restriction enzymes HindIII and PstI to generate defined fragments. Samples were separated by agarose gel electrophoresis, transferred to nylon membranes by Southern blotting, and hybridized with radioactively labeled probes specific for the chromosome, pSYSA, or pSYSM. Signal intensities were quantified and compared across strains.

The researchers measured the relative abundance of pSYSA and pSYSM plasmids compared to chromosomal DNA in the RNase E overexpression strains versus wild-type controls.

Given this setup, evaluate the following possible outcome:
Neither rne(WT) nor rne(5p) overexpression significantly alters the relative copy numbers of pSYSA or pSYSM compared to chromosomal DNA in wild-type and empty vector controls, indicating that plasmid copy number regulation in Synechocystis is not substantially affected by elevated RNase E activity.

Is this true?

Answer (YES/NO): NO